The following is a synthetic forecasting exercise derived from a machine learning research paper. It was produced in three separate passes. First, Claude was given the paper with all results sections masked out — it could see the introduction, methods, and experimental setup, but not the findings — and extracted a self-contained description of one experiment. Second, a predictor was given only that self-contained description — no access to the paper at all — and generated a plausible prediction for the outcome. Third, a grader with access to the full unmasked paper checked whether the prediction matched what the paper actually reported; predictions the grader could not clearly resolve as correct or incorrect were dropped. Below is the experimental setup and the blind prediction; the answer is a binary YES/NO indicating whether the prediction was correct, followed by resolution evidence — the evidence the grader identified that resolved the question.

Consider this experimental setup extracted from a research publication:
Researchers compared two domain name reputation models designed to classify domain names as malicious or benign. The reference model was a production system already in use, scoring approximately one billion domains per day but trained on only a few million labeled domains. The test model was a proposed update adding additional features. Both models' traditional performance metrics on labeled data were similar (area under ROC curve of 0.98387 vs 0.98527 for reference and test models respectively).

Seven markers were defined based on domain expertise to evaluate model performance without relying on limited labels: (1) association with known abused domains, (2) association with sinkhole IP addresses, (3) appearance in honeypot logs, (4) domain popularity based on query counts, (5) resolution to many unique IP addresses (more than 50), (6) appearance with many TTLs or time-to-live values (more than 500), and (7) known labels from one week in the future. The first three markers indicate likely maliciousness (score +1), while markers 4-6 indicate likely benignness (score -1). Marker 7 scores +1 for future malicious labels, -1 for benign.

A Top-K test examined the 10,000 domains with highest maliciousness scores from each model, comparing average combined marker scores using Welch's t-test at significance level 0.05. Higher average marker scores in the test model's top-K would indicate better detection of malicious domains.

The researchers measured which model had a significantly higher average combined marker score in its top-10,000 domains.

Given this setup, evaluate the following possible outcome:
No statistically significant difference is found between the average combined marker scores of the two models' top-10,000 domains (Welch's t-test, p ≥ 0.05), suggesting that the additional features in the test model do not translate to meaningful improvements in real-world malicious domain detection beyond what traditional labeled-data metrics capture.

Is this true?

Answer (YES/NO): NO